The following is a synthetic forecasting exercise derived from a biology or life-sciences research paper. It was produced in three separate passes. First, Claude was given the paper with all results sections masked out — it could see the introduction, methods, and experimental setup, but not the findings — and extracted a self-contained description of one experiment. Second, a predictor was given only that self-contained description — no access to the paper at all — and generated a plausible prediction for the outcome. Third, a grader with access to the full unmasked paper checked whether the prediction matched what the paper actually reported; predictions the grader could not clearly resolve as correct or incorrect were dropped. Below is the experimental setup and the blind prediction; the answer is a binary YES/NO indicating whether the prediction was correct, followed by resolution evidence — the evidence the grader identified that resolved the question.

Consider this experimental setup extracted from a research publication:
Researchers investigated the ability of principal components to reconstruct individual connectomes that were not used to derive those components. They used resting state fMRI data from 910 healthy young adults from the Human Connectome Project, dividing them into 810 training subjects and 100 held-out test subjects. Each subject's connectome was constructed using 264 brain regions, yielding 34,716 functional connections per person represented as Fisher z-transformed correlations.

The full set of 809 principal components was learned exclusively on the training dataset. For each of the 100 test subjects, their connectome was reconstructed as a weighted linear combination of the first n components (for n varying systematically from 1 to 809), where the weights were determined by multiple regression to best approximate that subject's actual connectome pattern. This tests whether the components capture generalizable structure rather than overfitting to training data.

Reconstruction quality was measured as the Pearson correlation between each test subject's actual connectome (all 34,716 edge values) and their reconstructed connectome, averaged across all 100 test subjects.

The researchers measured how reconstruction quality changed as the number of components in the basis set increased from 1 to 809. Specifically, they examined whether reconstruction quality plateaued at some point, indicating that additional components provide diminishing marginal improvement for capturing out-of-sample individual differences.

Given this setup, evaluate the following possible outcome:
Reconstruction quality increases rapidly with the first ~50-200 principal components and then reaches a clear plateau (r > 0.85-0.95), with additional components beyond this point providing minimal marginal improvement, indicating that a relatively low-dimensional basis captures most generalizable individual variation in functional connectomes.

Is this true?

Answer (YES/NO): NO